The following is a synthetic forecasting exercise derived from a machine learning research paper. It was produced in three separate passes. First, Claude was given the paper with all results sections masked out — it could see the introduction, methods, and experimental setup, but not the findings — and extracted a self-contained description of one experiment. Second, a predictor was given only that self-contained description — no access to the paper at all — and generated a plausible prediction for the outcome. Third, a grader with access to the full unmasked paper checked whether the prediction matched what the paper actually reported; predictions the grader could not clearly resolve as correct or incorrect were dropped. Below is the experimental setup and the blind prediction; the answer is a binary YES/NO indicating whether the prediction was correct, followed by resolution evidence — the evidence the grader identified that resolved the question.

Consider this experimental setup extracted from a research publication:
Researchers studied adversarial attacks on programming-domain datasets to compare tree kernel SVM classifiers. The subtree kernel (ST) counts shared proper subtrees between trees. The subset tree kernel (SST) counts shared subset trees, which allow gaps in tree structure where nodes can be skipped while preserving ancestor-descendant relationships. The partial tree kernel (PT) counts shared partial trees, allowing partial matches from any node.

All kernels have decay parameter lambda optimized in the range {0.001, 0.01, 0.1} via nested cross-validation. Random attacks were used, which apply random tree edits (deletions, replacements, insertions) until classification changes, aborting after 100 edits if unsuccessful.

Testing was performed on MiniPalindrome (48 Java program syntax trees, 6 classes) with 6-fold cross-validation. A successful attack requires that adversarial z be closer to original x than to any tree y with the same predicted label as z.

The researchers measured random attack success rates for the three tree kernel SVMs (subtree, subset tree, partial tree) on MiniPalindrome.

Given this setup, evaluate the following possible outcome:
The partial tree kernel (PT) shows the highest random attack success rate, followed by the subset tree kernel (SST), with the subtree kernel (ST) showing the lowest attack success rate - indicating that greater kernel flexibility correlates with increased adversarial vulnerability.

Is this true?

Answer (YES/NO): NO